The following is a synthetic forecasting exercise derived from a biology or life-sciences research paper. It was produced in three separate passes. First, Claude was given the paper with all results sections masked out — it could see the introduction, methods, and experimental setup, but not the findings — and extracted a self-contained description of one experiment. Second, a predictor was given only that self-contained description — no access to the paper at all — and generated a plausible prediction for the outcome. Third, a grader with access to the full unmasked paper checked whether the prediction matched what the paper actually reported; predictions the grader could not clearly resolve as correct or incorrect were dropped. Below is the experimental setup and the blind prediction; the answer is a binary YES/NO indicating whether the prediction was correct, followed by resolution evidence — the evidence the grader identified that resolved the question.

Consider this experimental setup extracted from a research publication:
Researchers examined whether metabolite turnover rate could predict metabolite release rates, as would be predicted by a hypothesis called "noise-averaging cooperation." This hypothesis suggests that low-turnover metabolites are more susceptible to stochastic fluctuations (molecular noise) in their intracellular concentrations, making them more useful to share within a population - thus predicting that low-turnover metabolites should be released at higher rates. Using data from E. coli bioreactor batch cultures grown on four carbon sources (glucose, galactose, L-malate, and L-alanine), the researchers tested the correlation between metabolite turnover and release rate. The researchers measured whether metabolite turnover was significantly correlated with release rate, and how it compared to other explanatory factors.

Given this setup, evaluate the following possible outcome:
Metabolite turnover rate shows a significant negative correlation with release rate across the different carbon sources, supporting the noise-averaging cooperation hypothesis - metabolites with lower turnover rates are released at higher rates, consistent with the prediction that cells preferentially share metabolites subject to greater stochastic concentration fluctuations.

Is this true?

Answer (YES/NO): NO